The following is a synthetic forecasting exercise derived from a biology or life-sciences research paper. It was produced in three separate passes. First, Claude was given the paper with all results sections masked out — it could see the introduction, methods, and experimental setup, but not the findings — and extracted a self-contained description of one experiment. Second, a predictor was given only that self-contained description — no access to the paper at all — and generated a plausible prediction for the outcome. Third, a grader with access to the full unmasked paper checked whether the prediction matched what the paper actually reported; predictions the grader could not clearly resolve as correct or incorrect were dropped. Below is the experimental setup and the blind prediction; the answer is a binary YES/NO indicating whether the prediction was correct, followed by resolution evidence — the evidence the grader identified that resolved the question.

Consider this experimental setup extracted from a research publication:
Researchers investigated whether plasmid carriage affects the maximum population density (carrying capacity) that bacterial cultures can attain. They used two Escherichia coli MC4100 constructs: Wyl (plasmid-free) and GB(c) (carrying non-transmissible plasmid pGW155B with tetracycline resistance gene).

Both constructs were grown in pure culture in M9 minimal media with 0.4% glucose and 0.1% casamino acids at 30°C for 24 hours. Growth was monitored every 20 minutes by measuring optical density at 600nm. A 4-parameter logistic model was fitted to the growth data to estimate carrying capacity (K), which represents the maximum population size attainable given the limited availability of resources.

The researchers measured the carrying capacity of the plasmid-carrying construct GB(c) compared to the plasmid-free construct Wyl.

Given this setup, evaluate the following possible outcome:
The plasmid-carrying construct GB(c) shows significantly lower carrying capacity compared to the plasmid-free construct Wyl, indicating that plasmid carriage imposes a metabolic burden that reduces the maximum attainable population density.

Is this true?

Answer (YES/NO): NO